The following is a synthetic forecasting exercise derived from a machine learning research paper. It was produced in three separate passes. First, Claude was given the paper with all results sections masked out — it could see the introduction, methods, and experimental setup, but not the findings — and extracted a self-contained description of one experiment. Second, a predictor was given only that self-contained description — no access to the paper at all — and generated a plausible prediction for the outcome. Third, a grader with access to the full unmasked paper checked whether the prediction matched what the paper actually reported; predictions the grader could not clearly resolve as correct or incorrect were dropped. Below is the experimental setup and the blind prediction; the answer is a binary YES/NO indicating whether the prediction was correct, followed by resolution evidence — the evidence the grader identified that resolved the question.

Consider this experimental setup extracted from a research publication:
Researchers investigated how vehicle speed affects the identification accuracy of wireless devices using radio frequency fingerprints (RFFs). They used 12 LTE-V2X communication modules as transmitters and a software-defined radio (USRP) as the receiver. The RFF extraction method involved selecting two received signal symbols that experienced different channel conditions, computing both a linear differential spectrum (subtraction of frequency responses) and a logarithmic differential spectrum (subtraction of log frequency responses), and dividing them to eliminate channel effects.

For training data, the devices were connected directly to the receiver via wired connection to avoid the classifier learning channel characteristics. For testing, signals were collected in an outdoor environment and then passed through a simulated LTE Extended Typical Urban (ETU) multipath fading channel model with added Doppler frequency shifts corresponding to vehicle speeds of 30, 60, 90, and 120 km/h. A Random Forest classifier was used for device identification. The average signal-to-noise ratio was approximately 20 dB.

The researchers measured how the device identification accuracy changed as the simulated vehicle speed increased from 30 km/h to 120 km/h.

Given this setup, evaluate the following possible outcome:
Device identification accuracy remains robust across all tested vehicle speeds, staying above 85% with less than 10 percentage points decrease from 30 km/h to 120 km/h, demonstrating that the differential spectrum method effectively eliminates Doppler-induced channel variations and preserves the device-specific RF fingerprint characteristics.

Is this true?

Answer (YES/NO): YES